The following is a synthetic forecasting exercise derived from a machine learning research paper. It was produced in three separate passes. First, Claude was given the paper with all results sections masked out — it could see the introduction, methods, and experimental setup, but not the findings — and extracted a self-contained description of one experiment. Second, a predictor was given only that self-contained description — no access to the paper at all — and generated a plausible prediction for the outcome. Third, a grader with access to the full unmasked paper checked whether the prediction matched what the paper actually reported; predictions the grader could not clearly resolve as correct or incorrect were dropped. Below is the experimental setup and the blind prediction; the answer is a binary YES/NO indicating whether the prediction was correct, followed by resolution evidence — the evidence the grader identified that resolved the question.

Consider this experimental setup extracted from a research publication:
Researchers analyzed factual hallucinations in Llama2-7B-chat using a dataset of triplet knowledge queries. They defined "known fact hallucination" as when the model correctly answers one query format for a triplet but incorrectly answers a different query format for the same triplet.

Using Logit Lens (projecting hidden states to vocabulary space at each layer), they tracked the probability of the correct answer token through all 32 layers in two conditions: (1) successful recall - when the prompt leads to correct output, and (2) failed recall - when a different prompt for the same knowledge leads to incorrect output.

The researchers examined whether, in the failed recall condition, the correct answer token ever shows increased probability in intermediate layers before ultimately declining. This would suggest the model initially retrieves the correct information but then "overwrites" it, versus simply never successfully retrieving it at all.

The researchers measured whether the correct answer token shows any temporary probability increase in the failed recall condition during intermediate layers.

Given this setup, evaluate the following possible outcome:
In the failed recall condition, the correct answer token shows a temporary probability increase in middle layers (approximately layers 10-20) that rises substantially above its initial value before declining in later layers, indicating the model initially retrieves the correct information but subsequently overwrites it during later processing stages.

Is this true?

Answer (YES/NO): NO